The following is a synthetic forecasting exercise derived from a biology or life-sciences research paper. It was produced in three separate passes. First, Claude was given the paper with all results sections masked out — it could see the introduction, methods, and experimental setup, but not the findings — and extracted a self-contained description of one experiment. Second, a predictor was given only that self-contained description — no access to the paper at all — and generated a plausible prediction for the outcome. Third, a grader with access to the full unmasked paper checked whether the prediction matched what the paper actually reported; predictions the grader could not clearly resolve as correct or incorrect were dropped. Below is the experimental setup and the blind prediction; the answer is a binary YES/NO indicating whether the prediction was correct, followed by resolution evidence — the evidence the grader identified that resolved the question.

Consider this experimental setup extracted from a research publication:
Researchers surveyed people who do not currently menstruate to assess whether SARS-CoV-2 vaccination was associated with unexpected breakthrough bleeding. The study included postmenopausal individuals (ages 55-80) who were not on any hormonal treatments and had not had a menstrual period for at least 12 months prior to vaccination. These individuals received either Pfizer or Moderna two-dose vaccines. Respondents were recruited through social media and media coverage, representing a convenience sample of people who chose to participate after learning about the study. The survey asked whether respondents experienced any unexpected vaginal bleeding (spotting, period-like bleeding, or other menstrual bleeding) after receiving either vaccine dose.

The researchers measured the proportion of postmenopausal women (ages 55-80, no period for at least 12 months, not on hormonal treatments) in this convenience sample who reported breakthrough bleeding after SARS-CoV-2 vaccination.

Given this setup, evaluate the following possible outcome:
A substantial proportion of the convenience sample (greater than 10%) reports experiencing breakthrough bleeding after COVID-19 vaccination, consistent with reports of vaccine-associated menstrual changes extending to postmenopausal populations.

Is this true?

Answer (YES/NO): YES